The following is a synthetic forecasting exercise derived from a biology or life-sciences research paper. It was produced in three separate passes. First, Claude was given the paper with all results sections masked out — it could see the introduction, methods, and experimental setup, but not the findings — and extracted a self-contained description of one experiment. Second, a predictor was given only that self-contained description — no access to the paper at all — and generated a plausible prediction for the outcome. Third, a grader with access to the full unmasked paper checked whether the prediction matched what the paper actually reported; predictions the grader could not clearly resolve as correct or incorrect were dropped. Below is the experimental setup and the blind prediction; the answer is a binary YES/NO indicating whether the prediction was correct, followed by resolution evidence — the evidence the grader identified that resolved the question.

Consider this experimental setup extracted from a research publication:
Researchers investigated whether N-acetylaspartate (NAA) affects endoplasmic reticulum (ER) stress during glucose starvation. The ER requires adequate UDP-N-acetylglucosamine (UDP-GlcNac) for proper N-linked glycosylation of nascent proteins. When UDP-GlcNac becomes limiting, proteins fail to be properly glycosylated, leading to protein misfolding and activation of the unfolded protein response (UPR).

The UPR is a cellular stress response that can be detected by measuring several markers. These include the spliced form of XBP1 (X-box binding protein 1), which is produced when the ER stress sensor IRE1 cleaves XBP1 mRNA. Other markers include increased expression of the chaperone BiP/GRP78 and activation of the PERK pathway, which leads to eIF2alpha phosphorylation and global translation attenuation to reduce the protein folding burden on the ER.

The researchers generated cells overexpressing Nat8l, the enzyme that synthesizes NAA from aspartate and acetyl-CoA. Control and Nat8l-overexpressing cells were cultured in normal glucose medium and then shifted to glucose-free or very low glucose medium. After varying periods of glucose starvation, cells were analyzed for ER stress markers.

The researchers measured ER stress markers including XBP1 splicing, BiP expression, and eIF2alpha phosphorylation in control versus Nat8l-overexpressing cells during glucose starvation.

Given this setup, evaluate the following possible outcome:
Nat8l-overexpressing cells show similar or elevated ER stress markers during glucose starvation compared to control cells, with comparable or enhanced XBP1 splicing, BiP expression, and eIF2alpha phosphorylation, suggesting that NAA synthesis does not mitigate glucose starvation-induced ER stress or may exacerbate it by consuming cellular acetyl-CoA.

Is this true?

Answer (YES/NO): NO